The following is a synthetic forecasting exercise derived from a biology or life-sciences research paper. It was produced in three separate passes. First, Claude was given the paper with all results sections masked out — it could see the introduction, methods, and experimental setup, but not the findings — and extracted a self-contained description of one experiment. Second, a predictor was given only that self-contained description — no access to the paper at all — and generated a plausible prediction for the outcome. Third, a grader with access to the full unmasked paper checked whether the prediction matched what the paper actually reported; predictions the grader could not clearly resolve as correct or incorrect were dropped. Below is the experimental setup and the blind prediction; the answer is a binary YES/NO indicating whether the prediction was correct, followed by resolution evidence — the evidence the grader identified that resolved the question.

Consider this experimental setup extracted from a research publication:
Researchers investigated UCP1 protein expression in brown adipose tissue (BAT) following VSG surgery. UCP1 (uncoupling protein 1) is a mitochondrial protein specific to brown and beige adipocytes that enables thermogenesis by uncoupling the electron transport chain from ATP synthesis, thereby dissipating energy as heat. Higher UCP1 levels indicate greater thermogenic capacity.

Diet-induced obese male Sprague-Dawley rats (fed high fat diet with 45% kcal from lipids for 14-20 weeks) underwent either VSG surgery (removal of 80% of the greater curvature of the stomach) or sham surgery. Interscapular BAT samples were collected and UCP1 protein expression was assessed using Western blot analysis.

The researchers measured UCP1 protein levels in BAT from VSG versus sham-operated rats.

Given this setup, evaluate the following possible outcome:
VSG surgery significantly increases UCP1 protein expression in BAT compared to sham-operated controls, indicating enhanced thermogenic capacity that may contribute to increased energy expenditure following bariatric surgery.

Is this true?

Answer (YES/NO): YES